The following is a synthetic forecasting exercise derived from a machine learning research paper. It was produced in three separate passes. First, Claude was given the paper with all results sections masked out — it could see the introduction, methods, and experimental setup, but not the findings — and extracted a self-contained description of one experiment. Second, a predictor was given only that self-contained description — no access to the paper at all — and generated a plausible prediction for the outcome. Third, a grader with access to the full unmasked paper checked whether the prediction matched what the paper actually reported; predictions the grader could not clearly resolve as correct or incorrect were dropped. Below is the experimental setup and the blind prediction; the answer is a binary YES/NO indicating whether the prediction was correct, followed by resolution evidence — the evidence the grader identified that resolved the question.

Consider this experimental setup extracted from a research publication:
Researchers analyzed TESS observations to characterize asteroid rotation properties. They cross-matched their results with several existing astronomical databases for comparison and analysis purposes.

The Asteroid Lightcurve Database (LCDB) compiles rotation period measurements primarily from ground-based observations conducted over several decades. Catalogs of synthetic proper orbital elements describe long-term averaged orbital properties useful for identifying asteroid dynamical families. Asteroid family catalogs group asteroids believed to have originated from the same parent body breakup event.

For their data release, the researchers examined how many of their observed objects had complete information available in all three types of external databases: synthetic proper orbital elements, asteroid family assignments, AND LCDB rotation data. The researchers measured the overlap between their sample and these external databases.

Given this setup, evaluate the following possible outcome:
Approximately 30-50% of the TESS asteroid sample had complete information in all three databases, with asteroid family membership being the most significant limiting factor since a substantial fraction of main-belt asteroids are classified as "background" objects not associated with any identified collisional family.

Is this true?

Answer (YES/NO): NO